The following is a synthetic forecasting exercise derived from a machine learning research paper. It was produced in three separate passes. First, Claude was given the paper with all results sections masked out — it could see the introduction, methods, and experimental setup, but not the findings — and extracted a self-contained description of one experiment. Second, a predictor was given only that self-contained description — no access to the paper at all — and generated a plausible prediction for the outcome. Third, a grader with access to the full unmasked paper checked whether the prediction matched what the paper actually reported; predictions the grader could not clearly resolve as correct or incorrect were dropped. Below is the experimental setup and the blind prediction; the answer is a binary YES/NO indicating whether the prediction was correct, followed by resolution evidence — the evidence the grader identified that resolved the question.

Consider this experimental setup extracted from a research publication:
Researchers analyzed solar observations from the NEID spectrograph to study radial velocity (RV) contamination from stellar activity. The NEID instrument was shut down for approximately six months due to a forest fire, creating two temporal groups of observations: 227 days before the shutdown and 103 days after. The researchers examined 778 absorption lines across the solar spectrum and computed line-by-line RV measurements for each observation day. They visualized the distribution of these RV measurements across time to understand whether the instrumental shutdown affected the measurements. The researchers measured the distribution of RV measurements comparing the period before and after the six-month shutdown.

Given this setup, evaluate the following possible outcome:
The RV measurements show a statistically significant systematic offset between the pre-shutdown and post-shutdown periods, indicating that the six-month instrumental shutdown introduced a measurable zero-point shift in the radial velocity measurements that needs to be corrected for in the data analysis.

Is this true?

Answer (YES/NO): YES